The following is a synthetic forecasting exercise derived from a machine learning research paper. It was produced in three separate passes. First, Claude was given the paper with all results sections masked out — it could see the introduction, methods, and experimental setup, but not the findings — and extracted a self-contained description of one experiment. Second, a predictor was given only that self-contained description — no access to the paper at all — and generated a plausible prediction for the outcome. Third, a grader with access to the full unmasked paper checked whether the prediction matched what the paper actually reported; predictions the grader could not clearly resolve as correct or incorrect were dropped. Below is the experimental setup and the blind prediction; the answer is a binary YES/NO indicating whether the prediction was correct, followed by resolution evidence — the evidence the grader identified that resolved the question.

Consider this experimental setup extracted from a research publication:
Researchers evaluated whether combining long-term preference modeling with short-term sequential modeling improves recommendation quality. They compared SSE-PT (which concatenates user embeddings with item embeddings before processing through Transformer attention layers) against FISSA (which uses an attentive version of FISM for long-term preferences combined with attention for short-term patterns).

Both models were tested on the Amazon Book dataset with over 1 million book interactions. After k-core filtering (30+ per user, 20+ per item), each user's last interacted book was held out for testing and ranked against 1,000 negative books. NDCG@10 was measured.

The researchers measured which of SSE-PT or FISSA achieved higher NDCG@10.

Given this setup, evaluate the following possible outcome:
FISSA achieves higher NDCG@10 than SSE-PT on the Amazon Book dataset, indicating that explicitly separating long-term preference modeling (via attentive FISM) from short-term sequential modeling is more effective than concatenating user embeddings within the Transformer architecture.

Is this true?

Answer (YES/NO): YES